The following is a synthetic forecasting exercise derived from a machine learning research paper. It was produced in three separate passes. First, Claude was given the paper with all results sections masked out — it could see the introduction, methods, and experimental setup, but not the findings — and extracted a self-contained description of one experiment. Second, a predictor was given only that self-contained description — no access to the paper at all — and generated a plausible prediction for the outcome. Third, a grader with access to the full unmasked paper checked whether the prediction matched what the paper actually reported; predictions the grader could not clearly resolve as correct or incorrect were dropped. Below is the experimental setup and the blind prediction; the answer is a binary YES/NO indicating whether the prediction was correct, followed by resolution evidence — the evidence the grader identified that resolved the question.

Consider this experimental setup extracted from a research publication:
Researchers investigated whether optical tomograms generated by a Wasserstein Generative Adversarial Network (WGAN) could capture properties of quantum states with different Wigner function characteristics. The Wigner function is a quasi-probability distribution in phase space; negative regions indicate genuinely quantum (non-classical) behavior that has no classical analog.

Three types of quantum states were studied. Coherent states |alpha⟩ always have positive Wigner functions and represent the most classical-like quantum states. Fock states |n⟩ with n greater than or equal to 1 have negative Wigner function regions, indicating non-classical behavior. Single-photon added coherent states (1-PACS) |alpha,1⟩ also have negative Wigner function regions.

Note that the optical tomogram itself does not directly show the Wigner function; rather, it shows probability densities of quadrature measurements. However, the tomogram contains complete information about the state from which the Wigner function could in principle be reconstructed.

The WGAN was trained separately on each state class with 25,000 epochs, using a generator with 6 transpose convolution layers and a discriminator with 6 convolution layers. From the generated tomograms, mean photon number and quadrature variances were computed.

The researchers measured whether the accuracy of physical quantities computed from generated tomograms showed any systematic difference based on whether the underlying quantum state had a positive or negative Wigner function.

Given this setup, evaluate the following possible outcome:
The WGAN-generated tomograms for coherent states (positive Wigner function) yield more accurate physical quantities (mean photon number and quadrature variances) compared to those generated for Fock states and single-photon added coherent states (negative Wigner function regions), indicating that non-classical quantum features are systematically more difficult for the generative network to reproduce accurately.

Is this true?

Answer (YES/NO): NO